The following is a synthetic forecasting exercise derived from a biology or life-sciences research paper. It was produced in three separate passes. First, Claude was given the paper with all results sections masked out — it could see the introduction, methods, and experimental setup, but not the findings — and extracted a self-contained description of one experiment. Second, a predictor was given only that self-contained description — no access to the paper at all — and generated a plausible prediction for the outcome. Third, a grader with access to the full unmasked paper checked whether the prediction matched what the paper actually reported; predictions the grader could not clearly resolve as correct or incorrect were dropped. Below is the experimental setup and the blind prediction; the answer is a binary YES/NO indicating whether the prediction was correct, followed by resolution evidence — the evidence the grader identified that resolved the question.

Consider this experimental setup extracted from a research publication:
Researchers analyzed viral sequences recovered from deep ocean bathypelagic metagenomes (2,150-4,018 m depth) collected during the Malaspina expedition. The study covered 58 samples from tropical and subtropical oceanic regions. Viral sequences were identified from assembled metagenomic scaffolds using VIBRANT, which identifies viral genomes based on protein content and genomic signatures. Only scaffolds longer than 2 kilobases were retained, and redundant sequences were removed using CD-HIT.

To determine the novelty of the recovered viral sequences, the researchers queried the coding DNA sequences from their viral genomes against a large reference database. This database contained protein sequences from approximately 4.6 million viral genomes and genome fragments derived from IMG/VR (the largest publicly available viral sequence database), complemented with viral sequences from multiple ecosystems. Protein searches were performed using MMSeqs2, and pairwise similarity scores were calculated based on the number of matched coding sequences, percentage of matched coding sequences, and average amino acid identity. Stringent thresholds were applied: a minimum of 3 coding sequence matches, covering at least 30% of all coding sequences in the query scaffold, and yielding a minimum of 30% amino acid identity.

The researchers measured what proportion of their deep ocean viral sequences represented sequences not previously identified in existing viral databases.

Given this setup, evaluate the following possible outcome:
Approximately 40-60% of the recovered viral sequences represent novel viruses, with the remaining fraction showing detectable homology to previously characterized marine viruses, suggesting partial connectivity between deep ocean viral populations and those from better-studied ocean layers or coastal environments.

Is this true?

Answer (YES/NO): NO